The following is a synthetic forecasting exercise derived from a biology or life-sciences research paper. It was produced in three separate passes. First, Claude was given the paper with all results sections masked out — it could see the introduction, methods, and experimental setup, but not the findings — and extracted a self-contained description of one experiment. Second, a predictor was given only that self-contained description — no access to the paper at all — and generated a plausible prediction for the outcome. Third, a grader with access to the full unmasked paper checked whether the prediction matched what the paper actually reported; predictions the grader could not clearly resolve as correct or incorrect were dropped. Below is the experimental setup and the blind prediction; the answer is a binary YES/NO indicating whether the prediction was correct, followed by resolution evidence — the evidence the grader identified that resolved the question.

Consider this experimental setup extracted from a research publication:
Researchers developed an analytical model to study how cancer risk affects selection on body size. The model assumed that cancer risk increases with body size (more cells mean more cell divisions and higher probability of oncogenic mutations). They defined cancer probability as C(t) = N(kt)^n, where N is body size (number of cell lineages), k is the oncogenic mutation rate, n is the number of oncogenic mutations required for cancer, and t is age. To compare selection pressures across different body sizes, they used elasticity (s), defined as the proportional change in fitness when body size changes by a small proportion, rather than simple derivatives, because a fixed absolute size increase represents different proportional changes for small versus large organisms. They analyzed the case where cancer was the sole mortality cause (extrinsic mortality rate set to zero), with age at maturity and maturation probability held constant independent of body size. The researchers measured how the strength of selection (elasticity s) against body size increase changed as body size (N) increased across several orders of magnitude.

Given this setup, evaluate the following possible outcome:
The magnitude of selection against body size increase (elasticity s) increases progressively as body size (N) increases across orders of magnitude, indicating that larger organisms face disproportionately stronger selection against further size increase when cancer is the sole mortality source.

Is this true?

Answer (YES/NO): YES